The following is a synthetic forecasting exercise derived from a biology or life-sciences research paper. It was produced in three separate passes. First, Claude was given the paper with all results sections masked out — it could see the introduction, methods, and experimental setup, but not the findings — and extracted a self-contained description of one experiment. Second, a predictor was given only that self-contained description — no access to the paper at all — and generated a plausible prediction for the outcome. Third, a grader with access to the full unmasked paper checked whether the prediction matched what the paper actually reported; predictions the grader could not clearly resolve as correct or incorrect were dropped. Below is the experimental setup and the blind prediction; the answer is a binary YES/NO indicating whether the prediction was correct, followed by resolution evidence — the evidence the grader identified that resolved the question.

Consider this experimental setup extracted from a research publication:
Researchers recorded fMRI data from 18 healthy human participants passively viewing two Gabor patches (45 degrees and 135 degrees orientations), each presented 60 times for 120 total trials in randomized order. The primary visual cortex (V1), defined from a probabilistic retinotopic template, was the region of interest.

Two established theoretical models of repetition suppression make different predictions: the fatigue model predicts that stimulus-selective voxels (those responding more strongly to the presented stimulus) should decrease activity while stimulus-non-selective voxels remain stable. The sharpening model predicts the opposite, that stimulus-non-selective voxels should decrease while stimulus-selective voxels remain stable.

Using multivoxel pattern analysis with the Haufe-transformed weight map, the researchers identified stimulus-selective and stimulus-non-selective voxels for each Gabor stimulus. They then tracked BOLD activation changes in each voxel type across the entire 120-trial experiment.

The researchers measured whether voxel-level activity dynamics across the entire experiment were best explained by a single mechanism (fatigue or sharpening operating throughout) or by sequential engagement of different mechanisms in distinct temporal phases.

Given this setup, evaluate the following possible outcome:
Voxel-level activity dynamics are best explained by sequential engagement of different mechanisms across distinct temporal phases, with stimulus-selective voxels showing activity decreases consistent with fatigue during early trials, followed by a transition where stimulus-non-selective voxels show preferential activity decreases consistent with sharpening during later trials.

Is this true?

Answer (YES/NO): YES